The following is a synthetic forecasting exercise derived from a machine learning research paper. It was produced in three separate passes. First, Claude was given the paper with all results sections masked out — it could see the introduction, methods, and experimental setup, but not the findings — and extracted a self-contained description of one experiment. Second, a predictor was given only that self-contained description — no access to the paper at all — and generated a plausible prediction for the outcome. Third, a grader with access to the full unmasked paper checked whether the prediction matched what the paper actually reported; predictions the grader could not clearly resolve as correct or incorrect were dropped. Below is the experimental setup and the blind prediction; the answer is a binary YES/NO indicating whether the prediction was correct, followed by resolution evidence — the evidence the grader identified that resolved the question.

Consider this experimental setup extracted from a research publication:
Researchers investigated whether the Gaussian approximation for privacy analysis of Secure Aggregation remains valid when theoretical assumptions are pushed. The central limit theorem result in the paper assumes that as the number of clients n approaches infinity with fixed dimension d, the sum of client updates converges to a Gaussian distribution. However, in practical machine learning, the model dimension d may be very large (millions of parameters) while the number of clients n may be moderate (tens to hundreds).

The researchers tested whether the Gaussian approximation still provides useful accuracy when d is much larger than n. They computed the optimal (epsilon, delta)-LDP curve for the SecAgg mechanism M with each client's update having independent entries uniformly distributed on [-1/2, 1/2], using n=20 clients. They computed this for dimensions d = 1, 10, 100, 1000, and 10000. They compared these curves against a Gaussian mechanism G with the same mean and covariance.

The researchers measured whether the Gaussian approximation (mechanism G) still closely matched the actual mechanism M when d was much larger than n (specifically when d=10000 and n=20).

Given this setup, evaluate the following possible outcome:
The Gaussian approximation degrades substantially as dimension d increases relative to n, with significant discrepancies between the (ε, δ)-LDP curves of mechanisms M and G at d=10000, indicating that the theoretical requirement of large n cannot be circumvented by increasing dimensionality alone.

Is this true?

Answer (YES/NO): NO